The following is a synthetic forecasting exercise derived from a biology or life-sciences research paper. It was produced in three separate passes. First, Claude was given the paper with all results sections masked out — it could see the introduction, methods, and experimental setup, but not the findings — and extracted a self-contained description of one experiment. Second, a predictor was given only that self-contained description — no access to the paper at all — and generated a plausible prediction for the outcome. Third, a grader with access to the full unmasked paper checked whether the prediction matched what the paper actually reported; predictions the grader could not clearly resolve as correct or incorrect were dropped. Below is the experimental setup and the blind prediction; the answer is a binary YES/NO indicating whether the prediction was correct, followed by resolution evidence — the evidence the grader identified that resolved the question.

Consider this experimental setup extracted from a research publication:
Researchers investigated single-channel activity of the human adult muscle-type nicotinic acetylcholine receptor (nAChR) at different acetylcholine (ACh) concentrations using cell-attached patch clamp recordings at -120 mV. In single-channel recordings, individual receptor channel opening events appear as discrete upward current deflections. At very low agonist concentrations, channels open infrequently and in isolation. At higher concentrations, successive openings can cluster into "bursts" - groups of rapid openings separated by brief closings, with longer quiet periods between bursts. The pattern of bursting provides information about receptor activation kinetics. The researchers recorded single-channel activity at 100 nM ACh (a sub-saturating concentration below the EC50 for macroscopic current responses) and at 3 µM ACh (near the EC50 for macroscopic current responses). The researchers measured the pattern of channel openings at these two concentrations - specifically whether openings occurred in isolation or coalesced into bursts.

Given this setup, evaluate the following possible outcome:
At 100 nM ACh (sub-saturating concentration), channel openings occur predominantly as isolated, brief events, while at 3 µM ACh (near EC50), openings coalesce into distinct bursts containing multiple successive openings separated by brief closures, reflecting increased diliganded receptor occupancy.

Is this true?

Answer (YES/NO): YES